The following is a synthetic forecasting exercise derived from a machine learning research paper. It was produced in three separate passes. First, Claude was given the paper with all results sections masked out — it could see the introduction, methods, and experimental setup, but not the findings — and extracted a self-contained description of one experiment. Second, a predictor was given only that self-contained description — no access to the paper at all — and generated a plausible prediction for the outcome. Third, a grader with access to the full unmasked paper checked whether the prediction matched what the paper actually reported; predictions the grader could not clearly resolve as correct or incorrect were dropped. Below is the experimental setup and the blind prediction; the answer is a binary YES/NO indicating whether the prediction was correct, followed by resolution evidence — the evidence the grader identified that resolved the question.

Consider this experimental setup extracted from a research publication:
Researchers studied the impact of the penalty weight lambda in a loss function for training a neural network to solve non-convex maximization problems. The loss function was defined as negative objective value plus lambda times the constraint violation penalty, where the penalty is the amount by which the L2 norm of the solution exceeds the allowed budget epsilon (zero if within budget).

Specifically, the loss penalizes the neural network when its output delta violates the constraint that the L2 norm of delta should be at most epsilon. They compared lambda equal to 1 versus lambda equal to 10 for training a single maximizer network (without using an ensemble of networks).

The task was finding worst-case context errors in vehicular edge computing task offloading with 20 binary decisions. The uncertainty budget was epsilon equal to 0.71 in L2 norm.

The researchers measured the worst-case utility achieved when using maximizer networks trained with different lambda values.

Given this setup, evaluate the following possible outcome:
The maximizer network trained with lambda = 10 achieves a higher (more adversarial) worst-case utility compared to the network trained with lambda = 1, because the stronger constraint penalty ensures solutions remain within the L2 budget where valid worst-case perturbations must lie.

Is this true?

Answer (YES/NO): NO